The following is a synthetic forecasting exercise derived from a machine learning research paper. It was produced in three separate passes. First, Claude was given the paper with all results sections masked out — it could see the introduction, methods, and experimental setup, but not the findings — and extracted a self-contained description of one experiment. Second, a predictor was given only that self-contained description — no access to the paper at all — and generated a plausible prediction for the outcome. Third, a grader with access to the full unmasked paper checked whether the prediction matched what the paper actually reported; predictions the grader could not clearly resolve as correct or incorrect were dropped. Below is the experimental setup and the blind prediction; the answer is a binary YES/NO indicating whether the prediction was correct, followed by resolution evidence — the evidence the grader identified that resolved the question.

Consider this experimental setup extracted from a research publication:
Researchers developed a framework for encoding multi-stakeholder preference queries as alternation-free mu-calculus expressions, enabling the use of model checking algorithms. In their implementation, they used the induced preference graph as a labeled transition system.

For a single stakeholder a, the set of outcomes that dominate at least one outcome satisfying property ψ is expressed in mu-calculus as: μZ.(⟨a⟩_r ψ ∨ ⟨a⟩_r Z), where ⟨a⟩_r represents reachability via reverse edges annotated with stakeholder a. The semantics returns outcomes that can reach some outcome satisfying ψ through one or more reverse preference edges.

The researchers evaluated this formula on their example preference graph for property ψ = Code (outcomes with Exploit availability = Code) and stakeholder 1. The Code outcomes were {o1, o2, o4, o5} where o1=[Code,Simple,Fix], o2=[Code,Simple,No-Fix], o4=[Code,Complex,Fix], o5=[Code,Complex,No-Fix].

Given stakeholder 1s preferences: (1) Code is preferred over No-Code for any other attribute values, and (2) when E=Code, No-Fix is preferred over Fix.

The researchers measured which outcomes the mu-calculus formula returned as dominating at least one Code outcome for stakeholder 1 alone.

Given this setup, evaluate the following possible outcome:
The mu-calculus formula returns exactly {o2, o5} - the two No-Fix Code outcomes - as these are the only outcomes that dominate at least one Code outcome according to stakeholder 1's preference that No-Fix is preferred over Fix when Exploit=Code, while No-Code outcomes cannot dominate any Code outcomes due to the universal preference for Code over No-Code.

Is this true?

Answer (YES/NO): NO